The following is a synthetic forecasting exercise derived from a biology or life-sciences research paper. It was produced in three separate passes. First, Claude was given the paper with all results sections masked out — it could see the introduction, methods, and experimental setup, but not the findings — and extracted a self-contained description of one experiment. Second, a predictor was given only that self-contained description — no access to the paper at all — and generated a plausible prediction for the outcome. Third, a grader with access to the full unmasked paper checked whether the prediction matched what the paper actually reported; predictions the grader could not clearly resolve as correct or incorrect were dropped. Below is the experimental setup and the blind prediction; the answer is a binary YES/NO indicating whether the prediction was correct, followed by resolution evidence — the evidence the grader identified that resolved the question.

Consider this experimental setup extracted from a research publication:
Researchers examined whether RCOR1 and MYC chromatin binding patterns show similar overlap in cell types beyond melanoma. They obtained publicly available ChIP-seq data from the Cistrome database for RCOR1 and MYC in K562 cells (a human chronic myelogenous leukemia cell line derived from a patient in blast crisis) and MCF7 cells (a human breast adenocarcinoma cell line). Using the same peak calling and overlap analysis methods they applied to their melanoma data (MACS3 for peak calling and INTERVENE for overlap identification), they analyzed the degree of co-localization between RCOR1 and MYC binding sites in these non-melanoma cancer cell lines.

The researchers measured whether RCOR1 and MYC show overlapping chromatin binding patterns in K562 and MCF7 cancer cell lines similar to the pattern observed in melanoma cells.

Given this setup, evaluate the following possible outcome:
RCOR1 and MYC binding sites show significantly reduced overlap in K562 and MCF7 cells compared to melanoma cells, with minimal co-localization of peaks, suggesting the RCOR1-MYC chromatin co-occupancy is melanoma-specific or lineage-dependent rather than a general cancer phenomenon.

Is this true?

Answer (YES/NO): NO